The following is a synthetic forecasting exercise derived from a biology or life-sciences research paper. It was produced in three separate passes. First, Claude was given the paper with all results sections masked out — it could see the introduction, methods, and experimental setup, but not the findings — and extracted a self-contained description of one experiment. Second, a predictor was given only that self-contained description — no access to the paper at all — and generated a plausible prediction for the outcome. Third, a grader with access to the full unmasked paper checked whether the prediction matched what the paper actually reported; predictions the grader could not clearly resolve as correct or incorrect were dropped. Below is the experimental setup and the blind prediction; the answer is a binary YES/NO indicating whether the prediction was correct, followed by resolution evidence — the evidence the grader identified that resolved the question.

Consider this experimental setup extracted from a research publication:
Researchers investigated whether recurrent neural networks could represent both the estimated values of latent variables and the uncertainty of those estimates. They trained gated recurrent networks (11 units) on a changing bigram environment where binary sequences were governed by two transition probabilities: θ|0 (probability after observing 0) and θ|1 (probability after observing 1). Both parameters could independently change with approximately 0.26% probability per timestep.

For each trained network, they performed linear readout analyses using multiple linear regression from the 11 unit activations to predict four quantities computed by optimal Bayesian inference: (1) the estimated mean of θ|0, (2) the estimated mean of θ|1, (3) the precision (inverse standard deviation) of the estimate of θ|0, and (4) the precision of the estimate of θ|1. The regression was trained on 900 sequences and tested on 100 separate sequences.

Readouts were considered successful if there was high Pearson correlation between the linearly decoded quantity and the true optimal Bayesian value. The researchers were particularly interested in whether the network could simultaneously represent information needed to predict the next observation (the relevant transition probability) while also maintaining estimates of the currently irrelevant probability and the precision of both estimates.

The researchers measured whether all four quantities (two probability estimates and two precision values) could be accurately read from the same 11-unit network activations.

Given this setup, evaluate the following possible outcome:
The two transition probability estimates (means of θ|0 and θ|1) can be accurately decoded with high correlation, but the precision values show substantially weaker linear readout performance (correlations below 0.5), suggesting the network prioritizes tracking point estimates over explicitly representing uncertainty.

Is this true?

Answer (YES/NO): NO